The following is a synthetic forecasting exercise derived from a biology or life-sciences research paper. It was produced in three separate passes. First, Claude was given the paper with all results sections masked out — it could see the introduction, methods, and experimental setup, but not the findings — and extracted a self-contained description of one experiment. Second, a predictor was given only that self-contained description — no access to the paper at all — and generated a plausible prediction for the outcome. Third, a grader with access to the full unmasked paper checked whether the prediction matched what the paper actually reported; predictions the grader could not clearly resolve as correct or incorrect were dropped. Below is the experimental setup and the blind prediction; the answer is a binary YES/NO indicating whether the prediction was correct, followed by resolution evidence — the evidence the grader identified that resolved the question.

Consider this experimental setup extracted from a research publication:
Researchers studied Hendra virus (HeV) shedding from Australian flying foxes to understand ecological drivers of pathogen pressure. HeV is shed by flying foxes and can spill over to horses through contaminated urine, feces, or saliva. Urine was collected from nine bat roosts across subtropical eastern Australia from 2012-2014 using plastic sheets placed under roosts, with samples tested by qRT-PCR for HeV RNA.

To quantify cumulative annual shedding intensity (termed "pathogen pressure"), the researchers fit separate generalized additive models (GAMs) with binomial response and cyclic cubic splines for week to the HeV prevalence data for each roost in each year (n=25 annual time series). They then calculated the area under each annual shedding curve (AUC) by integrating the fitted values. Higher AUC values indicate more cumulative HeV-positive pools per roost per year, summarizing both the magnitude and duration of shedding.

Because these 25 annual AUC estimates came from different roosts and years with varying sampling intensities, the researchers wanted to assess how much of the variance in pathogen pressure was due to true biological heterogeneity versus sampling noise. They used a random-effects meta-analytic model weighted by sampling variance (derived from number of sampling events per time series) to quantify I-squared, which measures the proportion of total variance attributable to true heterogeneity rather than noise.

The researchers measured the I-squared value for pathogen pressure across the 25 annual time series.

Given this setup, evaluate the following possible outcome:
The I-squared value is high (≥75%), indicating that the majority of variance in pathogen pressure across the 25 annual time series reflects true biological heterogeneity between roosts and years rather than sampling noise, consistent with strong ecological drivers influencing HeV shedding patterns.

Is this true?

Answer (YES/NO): YES